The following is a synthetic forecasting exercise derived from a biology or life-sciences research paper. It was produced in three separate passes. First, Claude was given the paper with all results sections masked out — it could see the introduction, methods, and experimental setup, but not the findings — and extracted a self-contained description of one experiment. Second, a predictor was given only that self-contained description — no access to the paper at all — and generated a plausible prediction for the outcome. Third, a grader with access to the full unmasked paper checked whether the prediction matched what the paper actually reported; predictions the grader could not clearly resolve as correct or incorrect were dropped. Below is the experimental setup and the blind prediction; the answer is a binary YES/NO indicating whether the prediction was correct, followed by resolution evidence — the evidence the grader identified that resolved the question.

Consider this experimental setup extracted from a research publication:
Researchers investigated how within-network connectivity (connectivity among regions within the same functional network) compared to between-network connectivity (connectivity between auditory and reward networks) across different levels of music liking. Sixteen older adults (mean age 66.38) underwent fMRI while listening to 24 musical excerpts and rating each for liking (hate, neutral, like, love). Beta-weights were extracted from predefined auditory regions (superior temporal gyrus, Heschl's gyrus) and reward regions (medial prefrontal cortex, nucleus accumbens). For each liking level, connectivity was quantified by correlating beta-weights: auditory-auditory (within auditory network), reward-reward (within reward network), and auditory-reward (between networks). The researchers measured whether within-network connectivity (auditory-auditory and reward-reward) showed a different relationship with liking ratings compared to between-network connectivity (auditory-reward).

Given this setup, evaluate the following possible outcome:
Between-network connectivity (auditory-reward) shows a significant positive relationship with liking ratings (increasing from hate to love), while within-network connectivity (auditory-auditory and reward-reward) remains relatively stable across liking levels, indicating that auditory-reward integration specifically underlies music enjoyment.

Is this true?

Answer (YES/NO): NO